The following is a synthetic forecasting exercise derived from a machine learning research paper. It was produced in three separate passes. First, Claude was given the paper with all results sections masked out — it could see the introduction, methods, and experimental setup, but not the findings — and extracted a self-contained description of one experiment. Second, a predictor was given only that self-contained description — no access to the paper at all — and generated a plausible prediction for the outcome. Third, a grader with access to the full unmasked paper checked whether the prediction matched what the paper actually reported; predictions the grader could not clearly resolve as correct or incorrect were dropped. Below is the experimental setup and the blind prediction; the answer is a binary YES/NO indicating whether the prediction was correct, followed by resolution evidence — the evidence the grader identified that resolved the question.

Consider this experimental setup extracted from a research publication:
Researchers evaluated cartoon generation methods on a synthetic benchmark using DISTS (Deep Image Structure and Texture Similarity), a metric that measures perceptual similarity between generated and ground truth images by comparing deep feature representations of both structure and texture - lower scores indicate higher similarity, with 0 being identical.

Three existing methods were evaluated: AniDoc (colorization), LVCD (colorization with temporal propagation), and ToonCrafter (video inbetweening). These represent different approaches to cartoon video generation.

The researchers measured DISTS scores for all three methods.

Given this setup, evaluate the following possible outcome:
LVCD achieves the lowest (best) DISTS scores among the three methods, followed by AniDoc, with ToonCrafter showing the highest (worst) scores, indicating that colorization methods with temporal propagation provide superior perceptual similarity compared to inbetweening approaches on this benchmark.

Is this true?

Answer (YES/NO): NO